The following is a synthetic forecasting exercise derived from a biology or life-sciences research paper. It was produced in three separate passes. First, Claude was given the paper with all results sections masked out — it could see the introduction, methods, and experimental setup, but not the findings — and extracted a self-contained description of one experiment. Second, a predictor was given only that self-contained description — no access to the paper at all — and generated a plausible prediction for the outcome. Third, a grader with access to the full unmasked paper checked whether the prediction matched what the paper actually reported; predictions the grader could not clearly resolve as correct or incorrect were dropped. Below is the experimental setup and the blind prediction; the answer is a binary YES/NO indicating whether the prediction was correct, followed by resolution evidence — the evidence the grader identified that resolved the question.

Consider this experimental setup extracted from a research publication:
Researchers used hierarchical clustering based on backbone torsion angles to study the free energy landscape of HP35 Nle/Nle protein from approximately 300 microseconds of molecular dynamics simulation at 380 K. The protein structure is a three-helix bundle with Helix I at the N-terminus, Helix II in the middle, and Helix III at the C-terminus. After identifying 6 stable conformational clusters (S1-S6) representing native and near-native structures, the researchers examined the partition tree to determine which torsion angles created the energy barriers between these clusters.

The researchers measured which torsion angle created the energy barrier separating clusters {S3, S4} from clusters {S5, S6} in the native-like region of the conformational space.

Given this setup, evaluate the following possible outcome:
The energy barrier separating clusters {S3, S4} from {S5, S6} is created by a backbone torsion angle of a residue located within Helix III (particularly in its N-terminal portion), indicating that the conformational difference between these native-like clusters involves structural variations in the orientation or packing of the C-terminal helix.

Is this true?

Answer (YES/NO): NO